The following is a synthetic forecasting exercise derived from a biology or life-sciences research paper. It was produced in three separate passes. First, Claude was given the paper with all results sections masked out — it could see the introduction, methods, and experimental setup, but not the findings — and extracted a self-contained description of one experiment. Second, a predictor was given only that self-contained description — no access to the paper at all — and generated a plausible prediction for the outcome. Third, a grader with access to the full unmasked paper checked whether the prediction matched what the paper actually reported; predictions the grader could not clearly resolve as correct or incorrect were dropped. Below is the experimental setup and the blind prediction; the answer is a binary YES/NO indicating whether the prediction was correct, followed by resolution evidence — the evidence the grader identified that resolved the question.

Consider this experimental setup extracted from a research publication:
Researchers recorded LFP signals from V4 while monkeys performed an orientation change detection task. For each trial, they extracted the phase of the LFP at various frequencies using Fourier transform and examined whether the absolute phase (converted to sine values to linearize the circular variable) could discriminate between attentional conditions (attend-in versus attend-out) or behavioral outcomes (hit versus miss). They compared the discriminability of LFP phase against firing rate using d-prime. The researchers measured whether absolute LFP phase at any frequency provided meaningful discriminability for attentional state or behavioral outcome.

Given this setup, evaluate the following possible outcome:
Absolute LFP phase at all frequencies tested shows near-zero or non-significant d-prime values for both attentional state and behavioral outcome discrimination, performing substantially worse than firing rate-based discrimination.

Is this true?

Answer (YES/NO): NO